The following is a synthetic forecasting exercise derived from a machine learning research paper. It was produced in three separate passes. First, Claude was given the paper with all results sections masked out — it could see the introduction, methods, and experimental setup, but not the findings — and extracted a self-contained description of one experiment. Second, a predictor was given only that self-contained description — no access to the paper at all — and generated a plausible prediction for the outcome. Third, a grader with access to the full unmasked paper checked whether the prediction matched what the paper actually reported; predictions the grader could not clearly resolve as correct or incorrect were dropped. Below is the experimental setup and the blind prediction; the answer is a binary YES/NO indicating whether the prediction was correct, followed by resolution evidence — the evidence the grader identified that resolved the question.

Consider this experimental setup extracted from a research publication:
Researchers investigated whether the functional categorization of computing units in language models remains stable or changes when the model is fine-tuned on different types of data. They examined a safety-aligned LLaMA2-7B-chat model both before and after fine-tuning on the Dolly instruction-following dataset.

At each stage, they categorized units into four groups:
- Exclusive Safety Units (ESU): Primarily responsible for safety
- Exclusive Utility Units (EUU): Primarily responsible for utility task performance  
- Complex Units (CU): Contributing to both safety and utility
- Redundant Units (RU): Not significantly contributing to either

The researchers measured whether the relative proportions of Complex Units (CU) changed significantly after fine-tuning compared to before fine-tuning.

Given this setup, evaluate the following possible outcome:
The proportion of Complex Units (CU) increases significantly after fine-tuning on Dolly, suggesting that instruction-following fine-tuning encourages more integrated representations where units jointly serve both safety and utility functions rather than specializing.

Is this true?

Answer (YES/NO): NO